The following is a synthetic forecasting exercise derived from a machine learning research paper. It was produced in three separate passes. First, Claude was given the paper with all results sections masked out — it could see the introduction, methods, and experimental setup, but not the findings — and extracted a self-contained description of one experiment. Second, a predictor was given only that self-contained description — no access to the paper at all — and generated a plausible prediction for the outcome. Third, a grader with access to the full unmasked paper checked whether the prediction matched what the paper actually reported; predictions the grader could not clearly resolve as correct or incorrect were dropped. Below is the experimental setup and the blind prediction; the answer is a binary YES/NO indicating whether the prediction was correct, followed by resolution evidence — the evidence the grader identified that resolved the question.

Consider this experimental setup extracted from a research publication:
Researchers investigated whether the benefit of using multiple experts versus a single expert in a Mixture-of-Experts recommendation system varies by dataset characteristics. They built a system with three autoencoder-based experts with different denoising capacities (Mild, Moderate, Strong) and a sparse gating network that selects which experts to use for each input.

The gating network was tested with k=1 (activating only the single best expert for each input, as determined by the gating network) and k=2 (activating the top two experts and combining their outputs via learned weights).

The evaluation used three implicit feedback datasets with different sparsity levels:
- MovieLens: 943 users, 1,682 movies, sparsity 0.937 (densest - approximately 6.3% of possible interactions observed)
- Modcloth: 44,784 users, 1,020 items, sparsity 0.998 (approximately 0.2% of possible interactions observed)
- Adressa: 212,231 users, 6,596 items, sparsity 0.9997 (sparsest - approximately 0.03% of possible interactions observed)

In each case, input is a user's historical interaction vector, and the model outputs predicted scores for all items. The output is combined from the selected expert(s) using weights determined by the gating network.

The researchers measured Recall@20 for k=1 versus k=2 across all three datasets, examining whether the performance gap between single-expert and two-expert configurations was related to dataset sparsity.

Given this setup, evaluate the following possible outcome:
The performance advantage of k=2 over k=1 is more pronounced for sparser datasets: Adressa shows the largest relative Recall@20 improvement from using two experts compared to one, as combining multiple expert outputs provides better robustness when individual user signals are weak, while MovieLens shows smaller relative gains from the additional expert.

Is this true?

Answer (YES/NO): NO